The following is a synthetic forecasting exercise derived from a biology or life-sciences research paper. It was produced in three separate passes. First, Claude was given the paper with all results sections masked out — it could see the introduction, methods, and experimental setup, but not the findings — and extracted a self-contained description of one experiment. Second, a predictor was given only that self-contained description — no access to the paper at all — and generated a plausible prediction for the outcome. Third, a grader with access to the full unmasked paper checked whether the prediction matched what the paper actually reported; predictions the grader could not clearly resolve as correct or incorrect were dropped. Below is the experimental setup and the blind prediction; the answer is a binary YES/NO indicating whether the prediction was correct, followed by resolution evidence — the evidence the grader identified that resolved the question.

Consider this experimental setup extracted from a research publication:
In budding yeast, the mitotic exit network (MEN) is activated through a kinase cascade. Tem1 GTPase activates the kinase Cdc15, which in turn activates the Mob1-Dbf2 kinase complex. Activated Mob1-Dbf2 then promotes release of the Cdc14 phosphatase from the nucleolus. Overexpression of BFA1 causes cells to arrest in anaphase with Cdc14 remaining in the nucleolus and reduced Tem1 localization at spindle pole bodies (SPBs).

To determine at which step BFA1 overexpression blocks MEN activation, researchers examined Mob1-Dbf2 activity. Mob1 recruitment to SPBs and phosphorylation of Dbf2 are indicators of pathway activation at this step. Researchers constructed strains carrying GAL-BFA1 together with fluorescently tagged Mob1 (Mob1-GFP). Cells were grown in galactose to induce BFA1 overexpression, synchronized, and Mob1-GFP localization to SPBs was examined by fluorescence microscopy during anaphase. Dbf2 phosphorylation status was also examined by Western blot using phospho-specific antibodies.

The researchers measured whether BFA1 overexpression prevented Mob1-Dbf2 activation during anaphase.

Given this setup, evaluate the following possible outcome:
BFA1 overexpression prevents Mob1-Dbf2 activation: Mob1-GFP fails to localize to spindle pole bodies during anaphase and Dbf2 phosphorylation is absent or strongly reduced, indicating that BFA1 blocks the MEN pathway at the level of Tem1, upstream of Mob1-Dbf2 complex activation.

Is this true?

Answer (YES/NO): NO